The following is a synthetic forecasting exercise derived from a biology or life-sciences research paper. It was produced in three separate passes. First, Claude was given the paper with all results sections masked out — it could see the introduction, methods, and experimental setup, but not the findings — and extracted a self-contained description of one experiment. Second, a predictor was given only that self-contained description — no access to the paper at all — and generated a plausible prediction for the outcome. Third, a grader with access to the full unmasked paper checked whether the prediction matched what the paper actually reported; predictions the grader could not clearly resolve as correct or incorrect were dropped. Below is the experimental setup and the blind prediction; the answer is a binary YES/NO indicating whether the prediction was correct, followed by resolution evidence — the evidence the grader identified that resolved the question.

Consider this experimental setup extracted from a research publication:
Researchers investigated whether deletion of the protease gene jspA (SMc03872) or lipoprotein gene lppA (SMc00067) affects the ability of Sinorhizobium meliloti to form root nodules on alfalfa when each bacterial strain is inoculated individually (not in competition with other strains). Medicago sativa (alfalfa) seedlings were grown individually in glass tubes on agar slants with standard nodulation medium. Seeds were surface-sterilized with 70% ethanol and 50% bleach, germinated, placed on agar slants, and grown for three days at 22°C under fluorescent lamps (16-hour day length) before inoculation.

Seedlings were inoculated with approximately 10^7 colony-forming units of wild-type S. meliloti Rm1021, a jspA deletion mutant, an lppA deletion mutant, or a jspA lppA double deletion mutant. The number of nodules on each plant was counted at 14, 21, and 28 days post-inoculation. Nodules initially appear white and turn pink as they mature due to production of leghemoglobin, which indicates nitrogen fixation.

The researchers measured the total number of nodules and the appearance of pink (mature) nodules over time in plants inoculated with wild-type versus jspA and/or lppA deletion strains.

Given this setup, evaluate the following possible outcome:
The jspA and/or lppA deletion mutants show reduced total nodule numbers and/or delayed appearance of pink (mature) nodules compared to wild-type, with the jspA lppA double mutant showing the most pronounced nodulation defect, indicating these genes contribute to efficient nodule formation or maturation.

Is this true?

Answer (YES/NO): NO